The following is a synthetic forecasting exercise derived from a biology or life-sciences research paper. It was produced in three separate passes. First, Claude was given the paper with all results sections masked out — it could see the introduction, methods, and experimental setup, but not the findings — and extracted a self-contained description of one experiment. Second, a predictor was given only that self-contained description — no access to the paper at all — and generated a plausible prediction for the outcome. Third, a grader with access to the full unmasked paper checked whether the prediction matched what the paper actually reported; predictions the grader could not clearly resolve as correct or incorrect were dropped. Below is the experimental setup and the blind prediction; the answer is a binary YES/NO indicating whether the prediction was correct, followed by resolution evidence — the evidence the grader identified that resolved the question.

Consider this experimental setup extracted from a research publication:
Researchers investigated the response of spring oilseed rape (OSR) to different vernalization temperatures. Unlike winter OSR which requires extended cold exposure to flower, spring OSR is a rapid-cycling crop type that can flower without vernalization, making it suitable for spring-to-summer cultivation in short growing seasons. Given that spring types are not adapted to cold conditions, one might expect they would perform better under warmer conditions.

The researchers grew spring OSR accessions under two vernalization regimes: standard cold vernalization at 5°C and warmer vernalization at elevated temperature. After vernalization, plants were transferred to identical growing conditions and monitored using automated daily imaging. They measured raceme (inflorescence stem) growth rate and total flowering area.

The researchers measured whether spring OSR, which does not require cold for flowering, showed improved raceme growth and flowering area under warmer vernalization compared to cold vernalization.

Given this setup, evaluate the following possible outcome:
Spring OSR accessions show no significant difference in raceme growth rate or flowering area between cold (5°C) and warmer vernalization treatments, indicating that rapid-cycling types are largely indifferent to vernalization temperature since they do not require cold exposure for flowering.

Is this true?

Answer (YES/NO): NO